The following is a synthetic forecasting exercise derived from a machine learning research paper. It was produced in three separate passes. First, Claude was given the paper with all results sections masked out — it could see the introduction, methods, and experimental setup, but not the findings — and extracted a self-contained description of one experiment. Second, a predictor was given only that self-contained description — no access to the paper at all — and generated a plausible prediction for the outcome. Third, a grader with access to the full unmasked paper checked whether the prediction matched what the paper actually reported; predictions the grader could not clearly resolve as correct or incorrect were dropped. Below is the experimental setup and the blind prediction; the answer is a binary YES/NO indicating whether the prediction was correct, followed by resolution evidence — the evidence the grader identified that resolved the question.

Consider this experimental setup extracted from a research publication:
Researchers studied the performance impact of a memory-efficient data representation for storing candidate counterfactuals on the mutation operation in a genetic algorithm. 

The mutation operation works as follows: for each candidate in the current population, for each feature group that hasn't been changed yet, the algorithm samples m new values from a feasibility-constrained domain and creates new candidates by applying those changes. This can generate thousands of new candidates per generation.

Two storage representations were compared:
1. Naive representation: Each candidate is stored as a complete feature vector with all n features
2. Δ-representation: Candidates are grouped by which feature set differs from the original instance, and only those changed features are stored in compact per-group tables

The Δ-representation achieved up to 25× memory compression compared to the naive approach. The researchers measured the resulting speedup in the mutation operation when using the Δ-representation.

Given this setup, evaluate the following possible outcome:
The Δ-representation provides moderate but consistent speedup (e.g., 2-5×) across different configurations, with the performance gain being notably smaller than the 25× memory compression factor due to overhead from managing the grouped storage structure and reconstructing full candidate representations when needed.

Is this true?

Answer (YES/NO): YES